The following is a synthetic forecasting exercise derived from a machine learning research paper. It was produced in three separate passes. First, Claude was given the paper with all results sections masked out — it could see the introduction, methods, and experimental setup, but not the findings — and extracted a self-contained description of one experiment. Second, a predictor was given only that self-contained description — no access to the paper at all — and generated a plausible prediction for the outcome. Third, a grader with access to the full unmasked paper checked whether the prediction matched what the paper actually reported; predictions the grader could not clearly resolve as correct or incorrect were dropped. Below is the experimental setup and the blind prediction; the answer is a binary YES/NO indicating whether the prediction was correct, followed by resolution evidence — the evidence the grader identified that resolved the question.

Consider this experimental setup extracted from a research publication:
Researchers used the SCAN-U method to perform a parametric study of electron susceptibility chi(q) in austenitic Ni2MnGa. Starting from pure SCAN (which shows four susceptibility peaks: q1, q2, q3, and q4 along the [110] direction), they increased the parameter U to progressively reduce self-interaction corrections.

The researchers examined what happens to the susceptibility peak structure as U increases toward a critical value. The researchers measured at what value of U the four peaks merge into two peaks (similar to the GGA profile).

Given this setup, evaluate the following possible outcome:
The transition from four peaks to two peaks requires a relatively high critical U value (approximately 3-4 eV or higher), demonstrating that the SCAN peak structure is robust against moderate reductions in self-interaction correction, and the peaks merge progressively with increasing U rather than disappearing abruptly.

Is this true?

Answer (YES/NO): NO